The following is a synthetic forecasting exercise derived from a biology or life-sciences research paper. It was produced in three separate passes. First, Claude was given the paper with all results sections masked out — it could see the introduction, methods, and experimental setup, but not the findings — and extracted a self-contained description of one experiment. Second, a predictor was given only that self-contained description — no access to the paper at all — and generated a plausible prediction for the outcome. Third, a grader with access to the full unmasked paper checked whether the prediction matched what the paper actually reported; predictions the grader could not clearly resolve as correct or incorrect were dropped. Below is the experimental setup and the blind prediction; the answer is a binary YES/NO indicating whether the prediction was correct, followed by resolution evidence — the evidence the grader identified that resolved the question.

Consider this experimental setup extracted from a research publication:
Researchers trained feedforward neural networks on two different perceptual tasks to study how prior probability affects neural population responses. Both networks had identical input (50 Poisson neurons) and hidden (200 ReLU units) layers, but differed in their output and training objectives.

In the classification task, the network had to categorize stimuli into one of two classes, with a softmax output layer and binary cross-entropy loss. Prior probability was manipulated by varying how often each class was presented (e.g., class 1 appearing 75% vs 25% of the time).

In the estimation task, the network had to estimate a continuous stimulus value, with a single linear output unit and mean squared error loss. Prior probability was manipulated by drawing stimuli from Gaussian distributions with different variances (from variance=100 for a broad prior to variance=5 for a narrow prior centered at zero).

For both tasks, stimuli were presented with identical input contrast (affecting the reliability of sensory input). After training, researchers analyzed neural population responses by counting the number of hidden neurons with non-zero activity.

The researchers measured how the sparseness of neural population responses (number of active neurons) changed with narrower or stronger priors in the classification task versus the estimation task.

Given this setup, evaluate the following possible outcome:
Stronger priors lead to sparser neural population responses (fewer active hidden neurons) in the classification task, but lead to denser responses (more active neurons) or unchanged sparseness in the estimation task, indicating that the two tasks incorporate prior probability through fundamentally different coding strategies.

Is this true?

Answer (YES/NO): NO